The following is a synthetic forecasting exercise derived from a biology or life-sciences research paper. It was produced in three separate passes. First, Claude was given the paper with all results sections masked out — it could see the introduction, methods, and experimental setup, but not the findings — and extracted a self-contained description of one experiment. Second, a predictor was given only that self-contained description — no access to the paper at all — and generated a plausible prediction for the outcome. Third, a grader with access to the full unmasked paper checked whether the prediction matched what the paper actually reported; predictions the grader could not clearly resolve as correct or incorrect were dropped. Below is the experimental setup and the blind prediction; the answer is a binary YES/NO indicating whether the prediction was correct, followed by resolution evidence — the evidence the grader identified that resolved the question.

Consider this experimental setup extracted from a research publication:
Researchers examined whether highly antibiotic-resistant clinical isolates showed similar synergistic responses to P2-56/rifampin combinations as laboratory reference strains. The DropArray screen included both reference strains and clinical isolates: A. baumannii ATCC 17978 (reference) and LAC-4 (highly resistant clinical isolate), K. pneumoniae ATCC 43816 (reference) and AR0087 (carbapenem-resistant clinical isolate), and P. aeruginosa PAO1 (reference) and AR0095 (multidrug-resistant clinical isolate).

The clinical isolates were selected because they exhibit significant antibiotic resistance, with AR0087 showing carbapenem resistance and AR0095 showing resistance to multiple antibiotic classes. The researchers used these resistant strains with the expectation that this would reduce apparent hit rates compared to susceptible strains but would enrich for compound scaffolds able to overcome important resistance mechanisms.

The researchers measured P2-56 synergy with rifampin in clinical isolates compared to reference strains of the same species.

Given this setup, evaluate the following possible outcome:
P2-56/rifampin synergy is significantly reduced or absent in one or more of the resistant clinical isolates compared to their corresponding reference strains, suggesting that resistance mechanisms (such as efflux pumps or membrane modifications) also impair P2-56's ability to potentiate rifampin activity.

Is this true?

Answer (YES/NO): NO